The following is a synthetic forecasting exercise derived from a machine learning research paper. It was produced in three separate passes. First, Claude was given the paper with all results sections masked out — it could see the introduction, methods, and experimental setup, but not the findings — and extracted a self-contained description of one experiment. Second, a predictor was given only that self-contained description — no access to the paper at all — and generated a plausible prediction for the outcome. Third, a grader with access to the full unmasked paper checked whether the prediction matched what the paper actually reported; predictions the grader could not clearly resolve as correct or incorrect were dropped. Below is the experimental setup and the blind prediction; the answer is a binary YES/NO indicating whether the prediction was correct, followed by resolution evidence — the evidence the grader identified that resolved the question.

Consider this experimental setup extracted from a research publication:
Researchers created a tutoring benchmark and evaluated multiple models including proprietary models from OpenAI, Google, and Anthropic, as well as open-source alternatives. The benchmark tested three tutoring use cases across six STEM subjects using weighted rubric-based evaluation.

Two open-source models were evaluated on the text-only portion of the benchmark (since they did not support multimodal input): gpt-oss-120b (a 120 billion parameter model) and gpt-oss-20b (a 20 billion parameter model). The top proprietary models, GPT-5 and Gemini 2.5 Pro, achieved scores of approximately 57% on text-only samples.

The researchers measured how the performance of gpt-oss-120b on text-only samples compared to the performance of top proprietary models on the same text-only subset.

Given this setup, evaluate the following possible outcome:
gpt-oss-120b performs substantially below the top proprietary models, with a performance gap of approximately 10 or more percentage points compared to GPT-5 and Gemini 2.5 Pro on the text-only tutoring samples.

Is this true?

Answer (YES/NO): NO